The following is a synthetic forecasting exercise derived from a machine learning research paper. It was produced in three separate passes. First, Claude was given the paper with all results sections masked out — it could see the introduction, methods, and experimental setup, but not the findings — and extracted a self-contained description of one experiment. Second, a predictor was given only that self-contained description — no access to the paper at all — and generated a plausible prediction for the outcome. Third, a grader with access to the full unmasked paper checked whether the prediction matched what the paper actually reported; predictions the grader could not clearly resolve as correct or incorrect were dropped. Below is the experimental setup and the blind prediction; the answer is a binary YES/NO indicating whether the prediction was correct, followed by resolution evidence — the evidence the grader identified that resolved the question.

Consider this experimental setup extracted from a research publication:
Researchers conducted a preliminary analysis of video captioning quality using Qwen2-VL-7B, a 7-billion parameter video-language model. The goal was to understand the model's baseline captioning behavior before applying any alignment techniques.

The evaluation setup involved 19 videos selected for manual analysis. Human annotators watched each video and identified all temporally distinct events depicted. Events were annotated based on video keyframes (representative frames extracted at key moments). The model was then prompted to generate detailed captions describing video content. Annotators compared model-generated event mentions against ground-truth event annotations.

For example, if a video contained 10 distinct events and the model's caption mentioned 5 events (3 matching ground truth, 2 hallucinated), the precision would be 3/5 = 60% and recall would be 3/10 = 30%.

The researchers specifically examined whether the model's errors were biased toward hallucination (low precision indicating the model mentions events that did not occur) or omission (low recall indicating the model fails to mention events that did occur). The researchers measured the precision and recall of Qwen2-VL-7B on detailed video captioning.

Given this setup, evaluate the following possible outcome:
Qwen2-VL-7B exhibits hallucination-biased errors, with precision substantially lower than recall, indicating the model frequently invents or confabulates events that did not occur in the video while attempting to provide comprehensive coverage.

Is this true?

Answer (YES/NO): NO